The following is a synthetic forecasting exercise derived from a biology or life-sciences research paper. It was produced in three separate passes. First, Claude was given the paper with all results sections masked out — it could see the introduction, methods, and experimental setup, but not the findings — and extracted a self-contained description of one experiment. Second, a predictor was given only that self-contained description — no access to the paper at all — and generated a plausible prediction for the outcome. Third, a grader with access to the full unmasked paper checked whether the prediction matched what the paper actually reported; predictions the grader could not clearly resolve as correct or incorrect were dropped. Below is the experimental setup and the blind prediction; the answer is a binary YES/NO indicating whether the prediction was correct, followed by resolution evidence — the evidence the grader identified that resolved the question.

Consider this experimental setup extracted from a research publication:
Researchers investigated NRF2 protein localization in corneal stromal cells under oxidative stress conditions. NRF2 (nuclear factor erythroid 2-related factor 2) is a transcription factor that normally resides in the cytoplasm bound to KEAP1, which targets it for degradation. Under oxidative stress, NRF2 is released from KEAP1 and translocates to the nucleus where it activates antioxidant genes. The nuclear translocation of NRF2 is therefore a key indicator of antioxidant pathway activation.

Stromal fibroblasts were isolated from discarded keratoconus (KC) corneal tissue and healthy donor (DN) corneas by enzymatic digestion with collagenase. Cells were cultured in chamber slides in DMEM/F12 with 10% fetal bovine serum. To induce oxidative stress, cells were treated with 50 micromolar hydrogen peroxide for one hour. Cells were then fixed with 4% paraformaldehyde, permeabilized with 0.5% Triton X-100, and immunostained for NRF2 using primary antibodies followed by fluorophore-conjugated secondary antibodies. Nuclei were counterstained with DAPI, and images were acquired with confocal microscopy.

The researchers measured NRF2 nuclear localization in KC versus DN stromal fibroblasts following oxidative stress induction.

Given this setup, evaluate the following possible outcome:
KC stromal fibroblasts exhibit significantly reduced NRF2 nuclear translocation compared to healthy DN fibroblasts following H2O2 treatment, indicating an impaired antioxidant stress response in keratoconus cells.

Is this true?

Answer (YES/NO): YES